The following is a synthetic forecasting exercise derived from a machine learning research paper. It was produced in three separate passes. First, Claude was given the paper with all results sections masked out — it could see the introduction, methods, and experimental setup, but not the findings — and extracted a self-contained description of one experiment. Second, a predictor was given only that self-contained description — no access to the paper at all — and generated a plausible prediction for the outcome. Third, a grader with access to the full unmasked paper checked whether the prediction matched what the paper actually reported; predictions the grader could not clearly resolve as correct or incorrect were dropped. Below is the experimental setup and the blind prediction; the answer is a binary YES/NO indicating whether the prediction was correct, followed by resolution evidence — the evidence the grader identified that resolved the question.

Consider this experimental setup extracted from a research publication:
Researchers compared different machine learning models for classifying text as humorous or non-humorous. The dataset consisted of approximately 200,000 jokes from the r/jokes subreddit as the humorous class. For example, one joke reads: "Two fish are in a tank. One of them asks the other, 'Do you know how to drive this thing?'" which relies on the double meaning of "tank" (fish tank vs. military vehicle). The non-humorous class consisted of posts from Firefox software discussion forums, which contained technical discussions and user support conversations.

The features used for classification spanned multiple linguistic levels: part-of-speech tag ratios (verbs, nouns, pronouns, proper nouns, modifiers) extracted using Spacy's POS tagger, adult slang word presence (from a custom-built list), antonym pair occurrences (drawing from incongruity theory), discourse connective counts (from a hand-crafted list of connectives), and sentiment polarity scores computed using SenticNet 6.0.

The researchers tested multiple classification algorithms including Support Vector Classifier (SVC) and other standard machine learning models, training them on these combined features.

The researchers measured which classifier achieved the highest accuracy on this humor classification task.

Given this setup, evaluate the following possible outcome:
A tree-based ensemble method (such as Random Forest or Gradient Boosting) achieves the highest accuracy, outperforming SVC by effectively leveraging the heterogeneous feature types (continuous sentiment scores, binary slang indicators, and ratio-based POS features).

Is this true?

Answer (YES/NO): NO